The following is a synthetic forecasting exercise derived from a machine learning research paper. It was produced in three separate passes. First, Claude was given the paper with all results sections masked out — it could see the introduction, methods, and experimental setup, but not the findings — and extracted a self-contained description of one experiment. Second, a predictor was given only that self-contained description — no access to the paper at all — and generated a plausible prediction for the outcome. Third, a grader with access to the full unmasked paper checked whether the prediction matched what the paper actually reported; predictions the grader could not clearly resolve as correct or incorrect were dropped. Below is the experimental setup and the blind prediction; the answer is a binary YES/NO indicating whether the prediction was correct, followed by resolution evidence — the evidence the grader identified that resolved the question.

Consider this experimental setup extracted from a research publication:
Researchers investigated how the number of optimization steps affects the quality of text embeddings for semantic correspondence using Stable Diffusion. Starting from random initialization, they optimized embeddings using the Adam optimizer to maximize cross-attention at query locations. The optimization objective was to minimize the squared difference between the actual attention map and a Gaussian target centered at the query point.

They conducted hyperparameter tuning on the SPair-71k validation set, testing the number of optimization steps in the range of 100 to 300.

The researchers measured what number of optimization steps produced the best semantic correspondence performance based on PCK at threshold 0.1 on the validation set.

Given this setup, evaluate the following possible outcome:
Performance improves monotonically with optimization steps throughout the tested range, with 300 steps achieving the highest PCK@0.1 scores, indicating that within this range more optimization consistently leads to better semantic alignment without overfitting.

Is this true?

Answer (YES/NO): NO